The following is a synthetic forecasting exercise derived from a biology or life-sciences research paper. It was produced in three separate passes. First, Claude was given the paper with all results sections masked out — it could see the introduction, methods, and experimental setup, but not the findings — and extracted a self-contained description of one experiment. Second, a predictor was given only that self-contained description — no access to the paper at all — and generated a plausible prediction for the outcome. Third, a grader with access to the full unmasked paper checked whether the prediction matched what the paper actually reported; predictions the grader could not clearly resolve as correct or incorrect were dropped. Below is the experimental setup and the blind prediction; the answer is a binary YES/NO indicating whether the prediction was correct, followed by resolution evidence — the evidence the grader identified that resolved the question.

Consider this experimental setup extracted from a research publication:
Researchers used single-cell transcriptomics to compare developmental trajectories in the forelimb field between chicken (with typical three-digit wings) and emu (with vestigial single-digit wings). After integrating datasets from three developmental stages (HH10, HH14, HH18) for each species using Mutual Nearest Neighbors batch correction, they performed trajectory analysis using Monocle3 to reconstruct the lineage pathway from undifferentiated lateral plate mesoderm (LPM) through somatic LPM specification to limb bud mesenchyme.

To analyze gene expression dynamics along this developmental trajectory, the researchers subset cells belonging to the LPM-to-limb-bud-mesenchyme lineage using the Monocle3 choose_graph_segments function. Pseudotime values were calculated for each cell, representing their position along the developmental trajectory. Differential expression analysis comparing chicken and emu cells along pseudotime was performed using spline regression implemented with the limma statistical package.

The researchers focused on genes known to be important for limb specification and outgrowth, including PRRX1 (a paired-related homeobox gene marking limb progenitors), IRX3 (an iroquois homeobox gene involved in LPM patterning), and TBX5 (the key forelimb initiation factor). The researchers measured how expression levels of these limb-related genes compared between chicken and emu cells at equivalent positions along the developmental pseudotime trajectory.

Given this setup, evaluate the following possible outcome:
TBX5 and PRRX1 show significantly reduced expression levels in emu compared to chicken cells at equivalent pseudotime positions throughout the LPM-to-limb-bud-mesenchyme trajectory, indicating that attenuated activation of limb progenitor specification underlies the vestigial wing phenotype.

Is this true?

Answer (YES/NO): YES